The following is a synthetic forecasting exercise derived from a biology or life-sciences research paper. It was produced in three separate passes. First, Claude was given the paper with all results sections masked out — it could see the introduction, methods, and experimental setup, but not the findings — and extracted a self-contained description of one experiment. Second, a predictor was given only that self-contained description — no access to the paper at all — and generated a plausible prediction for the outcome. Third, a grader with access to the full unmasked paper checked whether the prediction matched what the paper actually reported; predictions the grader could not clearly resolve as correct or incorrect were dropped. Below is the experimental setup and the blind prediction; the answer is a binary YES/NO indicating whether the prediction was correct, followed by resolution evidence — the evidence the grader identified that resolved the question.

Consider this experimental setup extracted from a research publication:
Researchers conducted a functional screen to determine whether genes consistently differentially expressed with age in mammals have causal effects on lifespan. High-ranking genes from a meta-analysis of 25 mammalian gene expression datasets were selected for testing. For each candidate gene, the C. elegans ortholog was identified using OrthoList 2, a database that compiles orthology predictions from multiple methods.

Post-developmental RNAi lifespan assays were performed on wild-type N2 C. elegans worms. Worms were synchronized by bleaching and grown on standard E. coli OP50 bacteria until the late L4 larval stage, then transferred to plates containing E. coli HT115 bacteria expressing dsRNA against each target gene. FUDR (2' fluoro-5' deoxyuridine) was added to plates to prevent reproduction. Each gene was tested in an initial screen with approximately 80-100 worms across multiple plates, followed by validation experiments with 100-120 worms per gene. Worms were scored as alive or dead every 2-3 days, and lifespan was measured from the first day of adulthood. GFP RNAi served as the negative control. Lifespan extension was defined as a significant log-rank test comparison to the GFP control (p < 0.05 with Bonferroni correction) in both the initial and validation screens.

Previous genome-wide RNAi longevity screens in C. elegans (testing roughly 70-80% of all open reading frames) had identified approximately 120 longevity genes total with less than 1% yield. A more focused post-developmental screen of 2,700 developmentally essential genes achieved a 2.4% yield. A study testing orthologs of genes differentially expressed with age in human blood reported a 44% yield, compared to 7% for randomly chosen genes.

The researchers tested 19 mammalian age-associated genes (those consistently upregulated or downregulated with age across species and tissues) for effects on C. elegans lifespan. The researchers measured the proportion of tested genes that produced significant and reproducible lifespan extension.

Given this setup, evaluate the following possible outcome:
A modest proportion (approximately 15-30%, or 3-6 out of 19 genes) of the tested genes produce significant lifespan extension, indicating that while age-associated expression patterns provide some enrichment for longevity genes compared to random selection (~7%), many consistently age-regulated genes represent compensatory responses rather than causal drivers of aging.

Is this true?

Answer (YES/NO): NO